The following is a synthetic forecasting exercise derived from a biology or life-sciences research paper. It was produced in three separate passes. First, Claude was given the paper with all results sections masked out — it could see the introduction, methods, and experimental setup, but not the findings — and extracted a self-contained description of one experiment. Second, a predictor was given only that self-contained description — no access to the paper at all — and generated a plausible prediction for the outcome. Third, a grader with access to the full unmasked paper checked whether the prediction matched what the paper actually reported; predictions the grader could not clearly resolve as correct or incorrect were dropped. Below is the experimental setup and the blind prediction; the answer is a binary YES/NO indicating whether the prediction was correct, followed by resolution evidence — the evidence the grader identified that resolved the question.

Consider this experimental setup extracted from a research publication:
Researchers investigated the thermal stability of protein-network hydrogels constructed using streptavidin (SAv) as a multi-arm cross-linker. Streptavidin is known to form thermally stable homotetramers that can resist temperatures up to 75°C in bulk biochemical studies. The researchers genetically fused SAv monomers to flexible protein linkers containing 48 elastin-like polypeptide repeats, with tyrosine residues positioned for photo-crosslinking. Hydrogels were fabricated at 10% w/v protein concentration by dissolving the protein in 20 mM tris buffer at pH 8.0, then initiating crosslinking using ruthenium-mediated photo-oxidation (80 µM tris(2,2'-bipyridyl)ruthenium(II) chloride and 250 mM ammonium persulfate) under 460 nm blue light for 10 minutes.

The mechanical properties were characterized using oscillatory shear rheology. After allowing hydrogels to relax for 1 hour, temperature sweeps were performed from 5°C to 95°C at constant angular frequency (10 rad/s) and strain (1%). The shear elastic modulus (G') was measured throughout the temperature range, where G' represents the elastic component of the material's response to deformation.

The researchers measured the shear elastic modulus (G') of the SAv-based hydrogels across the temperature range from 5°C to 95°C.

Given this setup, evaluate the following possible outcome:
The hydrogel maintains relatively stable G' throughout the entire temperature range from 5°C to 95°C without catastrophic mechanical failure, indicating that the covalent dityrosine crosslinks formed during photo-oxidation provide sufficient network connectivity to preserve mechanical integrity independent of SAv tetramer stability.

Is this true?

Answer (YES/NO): NO